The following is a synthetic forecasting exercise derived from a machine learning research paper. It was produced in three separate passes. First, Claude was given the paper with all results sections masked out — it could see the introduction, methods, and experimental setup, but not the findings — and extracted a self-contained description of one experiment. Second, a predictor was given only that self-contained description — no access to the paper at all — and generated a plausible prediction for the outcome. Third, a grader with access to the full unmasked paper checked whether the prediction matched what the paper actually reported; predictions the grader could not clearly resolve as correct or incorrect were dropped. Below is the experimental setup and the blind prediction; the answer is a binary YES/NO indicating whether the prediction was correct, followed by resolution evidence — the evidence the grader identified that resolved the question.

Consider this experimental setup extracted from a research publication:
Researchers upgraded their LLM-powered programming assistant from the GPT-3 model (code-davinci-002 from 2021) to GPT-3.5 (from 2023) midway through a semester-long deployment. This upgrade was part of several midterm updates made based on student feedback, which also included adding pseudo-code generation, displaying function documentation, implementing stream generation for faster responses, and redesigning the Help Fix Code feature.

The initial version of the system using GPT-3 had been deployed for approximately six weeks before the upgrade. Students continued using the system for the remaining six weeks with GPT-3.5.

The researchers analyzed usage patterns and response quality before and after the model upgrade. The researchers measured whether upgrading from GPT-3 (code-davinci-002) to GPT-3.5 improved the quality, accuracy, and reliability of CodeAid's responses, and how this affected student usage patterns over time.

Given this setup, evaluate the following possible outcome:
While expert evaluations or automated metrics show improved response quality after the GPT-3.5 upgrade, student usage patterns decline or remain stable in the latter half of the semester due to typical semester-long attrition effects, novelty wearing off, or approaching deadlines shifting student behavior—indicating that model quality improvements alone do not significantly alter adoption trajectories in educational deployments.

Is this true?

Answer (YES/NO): YES